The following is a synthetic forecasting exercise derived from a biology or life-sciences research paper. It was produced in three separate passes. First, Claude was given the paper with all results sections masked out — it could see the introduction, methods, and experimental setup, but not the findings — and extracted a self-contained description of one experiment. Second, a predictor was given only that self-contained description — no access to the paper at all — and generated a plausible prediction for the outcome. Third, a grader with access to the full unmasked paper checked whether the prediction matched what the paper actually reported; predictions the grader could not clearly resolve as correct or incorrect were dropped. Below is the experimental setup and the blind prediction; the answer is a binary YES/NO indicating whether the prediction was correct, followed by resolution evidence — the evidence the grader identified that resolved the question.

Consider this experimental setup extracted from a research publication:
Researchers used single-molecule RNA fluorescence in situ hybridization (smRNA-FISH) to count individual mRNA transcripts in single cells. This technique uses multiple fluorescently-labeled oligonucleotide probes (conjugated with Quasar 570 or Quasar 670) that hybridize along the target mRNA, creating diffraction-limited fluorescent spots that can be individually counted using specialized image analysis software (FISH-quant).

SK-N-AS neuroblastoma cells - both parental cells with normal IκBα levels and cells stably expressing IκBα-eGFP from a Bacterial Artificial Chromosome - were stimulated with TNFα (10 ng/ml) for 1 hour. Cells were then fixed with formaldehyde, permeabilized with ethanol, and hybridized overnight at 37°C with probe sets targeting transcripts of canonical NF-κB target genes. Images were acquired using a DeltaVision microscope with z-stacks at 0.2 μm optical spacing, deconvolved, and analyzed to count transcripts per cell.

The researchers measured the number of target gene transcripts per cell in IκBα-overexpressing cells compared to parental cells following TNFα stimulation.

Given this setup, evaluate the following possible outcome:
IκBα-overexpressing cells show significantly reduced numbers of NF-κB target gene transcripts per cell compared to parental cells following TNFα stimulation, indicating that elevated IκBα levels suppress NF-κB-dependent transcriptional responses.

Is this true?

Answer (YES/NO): YES